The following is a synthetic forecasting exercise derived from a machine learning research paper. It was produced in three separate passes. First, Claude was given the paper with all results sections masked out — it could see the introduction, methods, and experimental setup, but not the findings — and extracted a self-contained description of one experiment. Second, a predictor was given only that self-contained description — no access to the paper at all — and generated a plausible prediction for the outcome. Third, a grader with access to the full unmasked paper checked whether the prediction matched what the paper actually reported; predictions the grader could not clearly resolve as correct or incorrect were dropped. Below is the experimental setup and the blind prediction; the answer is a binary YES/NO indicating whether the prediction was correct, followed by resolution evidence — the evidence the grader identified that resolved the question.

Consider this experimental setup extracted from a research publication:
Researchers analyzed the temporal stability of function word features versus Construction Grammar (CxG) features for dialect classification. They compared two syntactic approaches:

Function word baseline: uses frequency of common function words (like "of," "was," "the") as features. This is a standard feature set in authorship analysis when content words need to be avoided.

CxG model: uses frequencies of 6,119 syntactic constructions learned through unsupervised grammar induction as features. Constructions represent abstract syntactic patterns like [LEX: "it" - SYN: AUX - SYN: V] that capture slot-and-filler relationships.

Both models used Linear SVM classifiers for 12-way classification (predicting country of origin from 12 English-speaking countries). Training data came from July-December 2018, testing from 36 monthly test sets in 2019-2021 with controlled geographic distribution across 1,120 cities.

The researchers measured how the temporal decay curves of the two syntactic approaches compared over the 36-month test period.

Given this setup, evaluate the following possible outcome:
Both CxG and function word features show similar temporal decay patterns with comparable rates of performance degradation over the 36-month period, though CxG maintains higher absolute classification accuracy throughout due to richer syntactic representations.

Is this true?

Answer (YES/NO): YES